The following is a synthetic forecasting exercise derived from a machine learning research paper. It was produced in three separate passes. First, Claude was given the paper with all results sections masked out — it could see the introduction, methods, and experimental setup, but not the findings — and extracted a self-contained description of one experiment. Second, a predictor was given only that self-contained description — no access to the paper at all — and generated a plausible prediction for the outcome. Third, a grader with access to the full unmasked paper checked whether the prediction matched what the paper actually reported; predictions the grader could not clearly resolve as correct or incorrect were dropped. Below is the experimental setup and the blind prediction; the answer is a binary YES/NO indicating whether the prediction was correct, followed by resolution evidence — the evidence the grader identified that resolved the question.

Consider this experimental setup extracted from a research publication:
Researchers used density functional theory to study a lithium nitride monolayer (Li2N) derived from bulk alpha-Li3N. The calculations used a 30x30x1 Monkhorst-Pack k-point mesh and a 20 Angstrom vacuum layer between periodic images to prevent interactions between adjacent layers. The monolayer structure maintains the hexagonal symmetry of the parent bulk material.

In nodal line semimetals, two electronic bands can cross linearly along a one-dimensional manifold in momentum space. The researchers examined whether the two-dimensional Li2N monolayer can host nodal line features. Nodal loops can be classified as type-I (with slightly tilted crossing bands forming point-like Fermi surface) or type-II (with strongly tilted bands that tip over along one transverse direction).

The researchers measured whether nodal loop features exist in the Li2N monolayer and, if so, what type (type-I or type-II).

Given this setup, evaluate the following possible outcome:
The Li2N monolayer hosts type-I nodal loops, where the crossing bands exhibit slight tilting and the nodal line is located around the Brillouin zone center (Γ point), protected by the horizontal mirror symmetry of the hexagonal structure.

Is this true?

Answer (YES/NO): NO